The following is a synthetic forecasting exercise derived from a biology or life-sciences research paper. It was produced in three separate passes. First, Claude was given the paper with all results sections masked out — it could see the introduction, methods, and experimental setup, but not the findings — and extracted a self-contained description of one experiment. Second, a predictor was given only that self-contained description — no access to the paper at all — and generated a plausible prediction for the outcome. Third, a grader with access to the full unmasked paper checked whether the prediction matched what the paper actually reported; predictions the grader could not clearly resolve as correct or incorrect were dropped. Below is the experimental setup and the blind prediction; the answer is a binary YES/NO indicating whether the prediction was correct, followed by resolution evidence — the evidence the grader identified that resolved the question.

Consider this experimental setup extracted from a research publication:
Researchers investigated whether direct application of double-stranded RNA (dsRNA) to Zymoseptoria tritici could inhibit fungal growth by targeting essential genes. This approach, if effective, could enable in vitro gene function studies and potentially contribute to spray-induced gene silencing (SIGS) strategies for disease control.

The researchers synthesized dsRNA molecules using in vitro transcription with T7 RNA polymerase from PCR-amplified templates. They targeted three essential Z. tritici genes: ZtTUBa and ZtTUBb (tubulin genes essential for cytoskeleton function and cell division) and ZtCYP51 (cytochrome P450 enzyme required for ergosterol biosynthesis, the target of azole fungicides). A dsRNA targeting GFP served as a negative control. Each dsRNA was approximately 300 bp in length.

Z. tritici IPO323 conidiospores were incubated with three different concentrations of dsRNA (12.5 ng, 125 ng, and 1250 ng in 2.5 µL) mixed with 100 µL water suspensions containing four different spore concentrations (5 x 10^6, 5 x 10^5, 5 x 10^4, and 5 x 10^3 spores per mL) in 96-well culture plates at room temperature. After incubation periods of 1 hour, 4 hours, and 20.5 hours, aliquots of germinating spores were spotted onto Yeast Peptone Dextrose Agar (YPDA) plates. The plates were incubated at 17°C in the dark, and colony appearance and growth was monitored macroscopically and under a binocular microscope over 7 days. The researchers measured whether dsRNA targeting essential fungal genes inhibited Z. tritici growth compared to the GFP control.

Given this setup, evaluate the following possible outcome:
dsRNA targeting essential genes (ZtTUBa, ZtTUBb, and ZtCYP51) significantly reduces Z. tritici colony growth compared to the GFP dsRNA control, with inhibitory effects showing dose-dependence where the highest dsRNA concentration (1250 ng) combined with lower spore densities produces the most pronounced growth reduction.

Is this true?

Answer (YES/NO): NO